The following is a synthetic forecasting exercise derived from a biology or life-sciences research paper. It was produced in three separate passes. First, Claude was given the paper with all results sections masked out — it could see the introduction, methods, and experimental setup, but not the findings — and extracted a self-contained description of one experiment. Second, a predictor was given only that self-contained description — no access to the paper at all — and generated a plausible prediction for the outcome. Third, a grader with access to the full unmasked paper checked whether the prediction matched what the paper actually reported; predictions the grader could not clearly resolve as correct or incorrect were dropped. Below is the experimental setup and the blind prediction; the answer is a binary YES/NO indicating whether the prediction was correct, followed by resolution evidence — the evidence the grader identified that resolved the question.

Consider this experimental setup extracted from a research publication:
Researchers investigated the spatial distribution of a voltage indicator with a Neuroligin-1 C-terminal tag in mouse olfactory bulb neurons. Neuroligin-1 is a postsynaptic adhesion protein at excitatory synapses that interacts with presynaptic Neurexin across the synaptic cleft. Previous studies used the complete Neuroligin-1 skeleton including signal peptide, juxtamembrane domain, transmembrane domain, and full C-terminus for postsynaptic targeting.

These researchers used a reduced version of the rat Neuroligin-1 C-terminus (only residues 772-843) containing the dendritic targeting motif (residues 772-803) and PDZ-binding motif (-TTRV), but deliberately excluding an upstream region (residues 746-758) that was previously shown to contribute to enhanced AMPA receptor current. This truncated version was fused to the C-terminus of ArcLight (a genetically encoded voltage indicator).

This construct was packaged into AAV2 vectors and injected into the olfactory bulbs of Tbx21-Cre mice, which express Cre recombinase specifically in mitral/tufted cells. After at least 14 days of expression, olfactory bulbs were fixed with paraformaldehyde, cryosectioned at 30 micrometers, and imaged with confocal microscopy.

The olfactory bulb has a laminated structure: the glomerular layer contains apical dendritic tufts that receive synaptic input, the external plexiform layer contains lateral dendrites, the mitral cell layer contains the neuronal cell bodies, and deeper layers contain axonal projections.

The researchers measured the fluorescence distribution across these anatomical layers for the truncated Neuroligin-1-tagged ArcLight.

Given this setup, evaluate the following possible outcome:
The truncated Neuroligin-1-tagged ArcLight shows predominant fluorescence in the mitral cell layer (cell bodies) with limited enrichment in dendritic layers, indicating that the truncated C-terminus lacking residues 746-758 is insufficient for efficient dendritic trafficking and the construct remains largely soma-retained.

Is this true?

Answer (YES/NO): NO